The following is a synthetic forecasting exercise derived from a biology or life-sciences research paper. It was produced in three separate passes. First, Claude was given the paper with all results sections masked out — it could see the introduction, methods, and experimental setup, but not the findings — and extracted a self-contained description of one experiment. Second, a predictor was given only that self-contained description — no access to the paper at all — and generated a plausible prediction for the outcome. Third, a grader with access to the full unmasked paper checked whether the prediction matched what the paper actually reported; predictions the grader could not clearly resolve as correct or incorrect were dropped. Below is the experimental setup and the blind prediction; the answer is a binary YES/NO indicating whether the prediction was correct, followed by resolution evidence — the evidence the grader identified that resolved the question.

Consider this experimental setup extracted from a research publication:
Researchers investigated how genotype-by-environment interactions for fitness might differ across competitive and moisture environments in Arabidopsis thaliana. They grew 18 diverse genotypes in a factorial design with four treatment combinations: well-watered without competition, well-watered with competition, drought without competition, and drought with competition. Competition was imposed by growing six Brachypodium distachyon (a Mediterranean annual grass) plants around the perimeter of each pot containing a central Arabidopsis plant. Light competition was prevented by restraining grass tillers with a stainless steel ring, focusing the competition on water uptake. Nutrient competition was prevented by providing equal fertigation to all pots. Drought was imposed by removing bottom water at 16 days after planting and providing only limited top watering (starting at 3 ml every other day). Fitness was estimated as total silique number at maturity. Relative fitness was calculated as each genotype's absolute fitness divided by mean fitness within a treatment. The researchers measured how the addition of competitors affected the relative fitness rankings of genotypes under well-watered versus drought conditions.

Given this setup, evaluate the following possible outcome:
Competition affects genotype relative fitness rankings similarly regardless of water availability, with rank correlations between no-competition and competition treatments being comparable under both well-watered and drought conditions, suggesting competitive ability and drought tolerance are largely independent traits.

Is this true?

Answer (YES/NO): NO